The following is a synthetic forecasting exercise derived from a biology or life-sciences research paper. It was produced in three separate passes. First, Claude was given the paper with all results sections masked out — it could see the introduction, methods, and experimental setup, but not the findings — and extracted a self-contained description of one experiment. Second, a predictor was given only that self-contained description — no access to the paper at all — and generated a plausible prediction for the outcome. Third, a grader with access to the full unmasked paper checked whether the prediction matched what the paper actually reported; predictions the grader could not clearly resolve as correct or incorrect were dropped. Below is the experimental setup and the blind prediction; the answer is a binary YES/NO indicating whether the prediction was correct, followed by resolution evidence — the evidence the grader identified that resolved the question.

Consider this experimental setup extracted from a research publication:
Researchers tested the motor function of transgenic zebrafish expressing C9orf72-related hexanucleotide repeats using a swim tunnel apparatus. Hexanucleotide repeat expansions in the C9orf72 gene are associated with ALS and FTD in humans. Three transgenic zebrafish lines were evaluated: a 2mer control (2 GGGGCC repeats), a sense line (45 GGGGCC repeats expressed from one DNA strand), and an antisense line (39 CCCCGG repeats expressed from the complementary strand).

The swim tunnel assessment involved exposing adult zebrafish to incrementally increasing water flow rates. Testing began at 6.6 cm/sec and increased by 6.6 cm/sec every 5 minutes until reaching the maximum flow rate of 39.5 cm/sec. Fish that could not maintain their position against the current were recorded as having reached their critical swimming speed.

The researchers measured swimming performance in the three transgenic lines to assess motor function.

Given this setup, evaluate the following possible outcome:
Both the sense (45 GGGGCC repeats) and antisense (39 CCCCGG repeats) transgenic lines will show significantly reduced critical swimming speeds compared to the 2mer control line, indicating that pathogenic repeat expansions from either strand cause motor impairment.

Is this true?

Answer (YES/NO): YES